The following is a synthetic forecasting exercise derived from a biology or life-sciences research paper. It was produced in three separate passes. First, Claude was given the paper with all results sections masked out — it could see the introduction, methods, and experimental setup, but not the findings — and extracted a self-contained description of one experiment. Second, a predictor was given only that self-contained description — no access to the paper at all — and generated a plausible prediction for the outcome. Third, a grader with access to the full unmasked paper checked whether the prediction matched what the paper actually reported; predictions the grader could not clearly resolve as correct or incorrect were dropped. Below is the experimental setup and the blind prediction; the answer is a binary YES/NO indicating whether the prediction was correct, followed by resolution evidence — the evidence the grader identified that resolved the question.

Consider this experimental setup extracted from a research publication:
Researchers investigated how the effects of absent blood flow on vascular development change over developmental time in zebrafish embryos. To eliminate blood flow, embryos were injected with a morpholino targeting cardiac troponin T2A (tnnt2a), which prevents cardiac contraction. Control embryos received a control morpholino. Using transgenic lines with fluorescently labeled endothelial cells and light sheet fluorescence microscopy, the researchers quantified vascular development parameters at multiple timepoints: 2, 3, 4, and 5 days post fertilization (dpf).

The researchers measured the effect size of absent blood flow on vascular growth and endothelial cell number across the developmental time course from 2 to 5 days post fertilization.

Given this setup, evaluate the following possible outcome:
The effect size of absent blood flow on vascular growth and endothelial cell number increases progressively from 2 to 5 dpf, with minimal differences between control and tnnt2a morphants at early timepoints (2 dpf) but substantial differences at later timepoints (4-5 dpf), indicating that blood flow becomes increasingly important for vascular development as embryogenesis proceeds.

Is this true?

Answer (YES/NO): NO